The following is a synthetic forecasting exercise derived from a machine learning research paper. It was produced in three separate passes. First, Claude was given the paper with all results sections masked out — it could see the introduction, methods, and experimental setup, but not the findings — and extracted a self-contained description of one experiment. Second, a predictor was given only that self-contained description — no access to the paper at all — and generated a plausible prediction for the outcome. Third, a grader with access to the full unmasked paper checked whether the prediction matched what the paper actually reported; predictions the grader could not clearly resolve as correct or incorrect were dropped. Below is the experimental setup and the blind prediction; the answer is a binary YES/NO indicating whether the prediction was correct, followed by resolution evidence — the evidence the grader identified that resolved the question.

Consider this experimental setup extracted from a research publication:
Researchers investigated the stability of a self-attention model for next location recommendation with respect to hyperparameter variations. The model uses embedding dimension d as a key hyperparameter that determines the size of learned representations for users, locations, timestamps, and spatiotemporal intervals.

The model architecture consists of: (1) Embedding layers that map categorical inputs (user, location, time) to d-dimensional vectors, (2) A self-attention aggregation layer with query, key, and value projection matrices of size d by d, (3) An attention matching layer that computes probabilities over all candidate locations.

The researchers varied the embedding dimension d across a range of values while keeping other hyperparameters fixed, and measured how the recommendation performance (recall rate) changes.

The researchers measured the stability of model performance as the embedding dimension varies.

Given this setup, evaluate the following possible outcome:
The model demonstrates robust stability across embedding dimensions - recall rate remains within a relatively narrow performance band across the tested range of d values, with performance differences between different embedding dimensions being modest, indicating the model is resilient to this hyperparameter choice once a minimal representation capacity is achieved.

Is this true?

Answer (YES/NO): YES